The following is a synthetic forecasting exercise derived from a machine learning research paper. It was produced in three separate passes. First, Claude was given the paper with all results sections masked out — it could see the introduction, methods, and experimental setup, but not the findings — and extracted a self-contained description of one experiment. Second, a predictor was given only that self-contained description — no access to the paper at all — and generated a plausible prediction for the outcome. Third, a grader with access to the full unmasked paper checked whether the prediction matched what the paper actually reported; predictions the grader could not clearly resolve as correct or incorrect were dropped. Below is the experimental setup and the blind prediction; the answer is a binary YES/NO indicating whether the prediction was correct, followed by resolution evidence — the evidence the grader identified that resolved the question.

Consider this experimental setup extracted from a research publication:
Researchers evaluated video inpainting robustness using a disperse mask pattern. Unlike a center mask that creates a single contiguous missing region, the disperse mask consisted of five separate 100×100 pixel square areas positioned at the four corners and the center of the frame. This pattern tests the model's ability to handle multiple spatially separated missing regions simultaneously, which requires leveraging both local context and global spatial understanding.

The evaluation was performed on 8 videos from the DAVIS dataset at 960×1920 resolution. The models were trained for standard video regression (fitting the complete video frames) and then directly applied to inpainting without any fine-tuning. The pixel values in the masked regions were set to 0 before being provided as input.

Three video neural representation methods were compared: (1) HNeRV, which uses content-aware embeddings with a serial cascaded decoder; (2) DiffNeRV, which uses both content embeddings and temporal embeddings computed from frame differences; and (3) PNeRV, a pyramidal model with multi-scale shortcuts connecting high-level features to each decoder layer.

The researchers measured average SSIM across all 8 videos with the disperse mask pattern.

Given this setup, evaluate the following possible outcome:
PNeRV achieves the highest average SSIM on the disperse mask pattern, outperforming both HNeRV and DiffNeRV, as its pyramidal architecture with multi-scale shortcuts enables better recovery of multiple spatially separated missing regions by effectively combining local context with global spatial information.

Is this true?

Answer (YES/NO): YES